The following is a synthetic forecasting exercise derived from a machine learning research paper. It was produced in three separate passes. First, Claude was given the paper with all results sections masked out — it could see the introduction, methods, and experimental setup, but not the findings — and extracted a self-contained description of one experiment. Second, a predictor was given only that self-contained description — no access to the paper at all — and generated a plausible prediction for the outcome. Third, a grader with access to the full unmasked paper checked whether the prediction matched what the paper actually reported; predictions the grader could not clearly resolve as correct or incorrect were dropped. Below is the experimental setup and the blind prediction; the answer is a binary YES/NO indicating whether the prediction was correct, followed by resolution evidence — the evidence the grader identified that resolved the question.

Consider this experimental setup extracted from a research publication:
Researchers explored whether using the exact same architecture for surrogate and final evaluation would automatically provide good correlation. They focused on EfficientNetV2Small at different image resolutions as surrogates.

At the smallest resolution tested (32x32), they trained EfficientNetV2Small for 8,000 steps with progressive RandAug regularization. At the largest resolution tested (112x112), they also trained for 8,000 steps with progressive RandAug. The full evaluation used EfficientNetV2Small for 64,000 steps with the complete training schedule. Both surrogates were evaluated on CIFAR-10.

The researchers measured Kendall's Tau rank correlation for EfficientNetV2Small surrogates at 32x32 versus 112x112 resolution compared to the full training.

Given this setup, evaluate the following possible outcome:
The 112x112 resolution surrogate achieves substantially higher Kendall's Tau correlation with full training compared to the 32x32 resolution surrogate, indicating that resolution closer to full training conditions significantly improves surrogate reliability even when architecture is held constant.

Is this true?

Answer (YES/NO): YES